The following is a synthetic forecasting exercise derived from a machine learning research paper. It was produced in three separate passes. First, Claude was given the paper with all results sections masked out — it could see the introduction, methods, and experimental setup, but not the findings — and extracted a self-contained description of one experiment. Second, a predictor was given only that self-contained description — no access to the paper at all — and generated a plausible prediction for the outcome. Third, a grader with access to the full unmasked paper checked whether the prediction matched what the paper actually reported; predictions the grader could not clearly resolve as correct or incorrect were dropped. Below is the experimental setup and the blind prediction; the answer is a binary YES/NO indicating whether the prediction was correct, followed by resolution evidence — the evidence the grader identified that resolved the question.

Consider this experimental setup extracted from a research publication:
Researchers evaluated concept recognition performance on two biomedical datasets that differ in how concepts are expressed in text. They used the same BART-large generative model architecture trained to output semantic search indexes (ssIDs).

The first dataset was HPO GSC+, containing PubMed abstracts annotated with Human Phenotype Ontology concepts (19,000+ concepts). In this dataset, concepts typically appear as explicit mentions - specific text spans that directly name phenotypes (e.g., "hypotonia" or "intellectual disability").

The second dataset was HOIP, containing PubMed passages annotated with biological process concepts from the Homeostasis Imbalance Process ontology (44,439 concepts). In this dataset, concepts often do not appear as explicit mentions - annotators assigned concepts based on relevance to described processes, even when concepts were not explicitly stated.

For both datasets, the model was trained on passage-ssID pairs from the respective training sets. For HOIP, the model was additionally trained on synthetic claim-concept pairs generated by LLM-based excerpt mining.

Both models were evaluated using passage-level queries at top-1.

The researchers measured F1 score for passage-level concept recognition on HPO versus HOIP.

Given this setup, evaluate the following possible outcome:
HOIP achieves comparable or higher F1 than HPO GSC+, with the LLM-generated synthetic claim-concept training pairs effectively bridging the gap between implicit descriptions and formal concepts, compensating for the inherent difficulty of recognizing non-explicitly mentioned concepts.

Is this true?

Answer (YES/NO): NO